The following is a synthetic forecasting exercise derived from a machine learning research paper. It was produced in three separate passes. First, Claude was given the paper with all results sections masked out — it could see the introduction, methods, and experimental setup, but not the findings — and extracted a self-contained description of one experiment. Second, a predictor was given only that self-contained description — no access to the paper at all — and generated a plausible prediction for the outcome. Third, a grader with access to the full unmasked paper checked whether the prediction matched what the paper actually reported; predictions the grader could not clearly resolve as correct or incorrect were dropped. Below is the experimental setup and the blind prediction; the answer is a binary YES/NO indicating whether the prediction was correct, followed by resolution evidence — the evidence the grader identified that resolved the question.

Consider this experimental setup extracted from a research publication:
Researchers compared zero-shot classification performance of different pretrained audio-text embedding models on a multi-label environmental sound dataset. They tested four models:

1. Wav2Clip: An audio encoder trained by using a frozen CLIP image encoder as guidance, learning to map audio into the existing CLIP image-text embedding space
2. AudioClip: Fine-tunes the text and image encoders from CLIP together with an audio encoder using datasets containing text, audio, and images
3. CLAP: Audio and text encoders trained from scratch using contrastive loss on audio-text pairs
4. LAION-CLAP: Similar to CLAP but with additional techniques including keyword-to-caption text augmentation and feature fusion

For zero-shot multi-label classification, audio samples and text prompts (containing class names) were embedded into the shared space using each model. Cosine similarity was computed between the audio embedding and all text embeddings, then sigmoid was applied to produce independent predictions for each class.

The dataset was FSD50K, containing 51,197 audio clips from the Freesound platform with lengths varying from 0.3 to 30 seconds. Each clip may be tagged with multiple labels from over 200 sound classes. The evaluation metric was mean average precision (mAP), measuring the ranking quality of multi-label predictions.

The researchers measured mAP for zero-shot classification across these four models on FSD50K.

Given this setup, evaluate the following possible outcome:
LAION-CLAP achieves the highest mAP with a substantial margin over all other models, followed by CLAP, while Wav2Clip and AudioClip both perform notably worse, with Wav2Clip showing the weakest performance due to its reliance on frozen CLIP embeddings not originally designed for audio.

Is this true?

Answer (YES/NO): NO